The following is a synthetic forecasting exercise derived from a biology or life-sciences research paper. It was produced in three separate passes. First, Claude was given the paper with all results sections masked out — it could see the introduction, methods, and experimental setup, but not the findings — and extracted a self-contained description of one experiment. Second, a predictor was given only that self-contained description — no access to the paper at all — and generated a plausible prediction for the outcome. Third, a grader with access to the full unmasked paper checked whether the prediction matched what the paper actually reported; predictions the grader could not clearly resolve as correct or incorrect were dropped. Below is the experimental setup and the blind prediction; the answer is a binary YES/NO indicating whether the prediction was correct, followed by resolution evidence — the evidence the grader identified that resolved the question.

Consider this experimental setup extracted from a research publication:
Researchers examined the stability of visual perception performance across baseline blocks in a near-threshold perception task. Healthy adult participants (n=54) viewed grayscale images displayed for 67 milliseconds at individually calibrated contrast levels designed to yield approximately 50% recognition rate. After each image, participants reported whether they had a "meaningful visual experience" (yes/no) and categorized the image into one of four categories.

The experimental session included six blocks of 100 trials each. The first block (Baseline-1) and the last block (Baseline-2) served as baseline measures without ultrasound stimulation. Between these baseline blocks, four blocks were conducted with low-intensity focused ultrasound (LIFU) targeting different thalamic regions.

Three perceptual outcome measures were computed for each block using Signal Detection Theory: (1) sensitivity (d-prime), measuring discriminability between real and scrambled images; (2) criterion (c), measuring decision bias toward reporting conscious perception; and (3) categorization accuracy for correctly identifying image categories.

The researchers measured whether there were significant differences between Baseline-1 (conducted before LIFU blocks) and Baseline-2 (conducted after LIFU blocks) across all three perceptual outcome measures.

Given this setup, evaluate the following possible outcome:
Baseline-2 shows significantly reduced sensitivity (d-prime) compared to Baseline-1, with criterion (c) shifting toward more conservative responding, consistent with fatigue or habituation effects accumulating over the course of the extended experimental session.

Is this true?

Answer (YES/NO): NO